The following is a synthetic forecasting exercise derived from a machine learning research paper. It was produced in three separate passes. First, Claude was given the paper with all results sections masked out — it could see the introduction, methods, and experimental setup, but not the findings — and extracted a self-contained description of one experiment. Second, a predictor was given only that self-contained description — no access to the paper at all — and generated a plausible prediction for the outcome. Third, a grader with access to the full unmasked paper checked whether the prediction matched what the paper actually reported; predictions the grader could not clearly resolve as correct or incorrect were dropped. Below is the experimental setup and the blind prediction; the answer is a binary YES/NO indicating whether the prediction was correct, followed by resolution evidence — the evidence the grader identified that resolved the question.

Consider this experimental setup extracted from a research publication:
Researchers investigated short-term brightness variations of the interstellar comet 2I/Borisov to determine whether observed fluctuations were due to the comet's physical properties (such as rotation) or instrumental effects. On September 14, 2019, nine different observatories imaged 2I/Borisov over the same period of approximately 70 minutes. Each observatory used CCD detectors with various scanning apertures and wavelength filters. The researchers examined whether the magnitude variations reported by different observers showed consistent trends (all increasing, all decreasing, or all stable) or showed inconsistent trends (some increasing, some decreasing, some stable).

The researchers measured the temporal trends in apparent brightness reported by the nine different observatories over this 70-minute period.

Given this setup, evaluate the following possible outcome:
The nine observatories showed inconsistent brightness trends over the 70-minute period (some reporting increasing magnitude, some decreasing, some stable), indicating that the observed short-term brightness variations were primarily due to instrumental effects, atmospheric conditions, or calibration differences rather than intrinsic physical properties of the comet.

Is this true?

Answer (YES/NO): YES